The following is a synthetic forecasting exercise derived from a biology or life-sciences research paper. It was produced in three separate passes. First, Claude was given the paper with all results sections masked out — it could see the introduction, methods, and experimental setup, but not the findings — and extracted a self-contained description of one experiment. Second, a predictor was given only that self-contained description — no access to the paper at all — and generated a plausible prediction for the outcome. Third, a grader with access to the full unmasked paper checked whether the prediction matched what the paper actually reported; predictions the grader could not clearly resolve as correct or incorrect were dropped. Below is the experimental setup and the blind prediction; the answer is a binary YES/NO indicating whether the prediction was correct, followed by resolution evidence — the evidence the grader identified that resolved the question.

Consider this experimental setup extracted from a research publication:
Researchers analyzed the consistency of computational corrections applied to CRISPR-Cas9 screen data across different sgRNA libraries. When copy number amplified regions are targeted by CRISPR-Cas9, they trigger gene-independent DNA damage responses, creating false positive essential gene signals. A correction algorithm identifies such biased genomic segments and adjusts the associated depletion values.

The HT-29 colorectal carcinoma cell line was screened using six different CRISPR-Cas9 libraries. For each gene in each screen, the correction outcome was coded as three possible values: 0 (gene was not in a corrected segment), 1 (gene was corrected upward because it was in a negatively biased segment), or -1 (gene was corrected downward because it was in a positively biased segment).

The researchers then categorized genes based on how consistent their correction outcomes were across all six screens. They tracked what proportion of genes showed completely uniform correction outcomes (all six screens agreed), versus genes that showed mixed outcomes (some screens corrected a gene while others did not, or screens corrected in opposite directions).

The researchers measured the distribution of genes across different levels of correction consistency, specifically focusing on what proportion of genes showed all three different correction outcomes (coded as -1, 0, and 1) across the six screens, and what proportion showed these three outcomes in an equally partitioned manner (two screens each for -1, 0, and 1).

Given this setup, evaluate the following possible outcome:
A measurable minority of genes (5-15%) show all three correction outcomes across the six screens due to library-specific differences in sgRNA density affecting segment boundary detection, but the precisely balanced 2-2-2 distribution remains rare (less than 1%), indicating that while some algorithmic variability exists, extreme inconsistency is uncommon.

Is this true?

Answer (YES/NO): NO